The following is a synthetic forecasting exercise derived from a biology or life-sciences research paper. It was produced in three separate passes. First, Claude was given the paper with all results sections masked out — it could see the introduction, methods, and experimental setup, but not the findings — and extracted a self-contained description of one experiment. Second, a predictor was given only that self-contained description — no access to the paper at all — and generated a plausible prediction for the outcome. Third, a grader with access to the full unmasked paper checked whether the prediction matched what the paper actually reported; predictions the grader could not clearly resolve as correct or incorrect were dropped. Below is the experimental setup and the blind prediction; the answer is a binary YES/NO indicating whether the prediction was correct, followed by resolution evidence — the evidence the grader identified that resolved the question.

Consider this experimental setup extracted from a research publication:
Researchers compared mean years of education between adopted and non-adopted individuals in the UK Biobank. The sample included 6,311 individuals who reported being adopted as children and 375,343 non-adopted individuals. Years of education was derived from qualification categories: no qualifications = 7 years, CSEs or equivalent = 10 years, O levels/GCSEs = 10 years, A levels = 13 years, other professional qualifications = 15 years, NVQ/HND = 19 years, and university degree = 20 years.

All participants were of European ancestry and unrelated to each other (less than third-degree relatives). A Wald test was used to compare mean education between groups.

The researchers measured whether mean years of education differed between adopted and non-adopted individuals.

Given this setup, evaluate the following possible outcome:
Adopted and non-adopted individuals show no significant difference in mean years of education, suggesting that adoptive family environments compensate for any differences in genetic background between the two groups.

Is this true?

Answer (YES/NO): NO